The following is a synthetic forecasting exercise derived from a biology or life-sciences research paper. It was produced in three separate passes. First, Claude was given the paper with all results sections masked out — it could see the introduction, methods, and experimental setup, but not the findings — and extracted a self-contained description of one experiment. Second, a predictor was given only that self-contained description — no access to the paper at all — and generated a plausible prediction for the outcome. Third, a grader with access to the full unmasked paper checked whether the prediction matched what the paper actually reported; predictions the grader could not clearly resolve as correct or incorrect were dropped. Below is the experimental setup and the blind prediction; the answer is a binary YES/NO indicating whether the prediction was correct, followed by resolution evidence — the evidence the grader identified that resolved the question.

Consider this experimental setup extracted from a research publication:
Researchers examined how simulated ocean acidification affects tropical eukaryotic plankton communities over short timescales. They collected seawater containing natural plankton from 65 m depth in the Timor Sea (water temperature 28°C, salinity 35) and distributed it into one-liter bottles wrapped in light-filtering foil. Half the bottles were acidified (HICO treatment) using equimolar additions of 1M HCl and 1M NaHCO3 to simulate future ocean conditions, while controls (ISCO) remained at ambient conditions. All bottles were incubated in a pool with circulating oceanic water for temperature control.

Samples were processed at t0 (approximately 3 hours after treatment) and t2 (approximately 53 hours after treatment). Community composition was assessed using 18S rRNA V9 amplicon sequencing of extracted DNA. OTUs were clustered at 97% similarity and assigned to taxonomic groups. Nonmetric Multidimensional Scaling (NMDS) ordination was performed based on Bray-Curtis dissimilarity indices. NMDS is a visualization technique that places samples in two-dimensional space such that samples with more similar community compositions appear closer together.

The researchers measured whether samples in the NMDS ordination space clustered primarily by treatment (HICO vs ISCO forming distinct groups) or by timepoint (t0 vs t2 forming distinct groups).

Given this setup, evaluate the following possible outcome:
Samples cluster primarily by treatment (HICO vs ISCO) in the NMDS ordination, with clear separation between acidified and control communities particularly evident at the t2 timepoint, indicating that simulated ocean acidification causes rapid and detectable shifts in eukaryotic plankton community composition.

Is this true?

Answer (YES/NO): NO